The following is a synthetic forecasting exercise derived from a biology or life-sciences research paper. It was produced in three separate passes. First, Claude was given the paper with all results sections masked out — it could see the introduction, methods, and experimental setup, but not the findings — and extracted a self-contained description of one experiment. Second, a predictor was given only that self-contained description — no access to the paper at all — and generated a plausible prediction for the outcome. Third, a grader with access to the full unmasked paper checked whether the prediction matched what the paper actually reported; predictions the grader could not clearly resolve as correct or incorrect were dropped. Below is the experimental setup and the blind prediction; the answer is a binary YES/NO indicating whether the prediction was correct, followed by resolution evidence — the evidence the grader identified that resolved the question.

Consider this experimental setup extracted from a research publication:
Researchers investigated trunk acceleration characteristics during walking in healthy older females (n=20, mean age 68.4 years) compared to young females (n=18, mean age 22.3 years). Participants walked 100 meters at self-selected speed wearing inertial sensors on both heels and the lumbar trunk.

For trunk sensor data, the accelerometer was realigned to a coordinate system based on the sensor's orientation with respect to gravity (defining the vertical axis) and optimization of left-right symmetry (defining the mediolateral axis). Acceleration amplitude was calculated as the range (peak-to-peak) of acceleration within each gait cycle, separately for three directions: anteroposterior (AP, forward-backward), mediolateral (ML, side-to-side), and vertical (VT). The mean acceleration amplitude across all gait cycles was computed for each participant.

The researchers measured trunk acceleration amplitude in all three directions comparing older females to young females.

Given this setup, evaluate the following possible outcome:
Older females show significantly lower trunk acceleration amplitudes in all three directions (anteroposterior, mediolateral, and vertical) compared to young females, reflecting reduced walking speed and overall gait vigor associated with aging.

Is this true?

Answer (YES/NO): NO